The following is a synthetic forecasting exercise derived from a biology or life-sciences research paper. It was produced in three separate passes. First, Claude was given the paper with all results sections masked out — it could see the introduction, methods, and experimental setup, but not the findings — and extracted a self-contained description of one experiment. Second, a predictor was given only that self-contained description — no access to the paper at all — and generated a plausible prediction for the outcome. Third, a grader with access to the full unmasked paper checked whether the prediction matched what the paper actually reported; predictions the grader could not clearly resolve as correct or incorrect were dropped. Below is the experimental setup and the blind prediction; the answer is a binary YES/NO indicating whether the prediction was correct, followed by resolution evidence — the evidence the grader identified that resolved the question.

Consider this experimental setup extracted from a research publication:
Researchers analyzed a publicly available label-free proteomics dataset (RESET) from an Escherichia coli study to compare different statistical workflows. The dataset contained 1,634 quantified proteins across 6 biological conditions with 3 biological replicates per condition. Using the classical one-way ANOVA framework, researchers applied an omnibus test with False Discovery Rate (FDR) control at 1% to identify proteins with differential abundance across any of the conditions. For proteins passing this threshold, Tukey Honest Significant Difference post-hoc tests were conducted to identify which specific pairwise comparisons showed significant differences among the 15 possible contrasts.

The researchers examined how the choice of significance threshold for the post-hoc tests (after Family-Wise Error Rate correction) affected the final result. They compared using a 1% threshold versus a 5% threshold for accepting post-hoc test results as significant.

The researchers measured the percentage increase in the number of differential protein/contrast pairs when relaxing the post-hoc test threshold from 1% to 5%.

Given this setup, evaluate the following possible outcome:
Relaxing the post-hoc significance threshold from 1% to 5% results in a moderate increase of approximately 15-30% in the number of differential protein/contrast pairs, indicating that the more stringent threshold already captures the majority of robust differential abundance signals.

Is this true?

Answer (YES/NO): YES